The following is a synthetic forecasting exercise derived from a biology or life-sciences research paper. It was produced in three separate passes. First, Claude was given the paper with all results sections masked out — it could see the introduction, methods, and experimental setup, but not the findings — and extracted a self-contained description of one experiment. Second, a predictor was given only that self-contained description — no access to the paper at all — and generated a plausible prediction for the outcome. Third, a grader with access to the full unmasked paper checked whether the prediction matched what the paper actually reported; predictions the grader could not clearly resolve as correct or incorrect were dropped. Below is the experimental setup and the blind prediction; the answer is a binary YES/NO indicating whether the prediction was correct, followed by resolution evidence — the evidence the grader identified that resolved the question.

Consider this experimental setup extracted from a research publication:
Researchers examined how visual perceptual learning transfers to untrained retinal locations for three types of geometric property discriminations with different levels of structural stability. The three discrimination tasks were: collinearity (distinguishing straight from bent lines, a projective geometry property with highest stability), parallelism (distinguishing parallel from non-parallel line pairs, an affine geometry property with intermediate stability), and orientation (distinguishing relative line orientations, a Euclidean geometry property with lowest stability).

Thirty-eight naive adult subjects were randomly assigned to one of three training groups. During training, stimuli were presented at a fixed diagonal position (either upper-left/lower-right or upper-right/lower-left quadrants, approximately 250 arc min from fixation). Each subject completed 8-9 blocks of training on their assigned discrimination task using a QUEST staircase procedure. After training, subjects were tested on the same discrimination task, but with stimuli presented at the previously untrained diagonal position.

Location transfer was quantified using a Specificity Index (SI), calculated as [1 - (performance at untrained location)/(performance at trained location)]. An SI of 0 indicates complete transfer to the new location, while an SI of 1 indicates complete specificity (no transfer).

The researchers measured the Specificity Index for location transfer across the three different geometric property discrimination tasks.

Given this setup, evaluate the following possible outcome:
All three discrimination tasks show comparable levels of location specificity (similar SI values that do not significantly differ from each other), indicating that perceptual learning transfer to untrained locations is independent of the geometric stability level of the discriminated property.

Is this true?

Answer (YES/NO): NO